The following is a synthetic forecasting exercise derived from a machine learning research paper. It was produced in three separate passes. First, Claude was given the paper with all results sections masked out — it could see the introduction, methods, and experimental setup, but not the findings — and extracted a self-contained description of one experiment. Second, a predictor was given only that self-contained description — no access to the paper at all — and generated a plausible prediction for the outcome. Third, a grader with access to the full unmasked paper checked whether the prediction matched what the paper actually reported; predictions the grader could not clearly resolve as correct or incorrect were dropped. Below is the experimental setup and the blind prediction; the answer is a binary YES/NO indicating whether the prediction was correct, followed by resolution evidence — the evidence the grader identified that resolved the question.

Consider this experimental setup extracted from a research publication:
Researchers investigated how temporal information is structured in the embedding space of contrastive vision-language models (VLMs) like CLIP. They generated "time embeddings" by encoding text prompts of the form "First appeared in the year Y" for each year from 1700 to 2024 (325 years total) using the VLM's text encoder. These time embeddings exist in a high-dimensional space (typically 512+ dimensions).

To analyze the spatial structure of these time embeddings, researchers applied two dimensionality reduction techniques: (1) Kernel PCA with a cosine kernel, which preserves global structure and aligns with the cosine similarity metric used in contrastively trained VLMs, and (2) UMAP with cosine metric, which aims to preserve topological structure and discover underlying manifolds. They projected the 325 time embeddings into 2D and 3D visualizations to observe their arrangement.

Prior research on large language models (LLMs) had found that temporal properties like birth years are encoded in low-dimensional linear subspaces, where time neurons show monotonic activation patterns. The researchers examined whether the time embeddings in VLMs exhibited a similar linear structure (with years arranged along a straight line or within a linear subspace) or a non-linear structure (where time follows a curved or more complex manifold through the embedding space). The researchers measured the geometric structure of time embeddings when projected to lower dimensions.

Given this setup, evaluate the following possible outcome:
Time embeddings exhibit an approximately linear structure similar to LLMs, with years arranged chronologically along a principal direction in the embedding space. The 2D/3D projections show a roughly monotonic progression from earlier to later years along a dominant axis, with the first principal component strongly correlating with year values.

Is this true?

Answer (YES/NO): NO